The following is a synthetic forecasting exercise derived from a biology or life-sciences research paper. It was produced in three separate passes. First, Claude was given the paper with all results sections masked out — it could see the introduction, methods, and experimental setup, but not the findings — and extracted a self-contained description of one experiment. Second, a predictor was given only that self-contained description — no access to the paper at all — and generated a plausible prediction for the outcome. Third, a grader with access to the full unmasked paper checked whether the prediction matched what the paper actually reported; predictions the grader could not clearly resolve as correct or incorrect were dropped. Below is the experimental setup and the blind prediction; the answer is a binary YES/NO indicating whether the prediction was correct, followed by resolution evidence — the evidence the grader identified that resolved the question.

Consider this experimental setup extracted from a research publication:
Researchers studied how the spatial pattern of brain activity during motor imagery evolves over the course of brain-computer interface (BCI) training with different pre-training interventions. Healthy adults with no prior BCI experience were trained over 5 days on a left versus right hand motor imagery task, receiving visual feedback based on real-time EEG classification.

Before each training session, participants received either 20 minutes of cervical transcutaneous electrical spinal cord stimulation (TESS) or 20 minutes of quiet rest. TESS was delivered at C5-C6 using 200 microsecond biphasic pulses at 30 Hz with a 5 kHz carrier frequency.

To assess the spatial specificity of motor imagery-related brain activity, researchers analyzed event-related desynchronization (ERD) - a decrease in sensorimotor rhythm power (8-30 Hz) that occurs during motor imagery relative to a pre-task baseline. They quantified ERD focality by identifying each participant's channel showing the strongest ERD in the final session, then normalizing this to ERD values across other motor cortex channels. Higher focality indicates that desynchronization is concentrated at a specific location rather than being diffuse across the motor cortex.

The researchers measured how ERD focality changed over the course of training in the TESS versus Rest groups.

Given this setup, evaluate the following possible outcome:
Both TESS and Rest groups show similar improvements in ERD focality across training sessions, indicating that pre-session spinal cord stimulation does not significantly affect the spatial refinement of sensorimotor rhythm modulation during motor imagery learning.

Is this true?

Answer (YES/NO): NO